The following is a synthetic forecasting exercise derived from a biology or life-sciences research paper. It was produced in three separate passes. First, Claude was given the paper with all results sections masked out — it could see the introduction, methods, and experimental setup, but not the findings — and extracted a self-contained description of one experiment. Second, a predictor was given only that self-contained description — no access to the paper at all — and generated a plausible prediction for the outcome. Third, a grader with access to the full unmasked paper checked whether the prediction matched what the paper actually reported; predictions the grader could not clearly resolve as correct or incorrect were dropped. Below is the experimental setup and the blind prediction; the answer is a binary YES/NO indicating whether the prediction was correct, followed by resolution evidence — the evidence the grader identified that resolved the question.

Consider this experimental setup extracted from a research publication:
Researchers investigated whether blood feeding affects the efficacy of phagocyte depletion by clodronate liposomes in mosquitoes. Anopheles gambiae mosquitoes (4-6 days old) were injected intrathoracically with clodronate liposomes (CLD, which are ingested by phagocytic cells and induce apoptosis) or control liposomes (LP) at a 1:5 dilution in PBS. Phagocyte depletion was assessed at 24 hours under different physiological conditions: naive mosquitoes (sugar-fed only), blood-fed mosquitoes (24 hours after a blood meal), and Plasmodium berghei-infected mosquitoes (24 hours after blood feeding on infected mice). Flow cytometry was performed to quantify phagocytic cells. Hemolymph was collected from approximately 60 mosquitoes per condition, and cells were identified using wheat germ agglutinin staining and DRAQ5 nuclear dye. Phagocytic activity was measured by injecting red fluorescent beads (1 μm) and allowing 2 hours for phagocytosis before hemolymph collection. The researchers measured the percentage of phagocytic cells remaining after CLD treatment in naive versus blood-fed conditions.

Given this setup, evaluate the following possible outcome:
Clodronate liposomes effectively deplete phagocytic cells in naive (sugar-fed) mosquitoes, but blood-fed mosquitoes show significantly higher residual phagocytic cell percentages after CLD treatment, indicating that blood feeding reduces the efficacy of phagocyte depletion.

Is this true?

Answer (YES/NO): NO